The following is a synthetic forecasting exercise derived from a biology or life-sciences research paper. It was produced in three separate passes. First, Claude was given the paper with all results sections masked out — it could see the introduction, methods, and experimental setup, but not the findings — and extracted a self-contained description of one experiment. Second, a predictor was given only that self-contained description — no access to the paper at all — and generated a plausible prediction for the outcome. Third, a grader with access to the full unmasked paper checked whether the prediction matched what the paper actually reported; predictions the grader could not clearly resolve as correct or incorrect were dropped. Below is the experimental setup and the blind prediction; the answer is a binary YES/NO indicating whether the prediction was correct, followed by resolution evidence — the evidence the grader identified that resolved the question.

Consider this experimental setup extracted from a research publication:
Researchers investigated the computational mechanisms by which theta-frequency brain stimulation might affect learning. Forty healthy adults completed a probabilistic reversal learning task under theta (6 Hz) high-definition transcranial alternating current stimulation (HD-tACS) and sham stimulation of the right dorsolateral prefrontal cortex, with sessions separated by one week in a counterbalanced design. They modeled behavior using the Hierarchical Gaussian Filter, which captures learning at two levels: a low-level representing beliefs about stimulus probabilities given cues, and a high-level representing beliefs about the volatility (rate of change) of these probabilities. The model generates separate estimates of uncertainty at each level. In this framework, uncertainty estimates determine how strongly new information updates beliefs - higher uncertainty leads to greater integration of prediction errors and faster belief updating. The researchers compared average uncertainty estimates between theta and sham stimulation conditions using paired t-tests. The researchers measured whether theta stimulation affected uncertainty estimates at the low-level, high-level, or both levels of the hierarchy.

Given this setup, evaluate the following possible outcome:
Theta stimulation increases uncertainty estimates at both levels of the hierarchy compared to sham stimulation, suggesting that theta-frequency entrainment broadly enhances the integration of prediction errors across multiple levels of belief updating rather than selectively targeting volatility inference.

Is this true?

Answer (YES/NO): NO